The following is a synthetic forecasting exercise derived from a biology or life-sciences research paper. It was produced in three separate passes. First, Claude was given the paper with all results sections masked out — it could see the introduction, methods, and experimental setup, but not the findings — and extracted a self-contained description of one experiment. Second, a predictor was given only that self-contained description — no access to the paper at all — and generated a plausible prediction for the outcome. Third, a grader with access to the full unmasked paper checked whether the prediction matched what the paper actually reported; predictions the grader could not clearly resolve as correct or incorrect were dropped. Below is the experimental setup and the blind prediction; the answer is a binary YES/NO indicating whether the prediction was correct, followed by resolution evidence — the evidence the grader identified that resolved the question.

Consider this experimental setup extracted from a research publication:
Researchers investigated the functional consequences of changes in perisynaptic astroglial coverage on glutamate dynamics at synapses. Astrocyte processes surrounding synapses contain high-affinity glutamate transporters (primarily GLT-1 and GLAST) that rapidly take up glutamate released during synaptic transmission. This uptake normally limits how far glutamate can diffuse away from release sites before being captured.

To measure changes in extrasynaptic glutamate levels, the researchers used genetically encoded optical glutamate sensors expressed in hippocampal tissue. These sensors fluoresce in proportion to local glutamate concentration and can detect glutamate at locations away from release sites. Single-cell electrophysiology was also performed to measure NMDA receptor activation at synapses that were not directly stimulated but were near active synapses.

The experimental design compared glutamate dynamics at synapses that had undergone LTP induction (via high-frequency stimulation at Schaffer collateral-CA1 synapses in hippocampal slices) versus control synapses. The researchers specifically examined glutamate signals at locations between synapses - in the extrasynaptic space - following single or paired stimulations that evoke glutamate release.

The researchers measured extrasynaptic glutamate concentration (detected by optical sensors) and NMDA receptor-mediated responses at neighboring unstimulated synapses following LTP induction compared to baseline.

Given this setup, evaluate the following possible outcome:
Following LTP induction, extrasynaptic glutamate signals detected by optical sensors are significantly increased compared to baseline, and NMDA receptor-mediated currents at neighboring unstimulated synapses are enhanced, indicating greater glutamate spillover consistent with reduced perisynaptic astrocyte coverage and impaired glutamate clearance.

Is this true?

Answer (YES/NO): NO